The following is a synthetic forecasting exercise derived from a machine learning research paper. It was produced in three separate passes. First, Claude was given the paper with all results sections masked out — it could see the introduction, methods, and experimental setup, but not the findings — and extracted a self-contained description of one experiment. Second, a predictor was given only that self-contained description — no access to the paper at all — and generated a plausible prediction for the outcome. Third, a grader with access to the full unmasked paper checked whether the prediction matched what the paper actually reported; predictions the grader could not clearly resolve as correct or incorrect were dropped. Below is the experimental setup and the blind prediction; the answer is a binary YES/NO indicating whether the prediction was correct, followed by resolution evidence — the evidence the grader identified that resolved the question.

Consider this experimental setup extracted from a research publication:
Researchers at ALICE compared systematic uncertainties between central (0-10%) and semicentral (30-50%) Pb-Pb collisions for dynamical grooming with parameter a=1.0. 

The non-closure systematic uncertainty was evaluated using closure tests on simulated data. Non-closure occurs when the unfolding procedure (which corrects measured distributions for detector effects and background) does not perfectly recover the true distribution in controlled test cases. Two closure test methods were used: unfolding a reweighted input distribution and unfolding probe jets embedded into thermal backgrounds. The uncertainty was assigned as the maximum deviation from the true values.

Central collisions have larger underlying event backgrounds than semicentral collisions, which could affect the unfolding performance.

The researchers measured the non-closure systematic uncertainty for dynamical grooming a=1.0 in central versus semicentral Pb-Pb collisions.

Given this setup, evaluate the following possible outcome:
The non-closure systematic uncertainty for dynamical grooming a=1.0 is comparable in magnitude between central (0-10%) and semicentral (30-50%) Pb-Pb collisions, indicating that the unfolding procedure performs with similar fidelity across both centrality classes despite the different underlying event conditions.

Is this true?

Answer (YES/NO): NO